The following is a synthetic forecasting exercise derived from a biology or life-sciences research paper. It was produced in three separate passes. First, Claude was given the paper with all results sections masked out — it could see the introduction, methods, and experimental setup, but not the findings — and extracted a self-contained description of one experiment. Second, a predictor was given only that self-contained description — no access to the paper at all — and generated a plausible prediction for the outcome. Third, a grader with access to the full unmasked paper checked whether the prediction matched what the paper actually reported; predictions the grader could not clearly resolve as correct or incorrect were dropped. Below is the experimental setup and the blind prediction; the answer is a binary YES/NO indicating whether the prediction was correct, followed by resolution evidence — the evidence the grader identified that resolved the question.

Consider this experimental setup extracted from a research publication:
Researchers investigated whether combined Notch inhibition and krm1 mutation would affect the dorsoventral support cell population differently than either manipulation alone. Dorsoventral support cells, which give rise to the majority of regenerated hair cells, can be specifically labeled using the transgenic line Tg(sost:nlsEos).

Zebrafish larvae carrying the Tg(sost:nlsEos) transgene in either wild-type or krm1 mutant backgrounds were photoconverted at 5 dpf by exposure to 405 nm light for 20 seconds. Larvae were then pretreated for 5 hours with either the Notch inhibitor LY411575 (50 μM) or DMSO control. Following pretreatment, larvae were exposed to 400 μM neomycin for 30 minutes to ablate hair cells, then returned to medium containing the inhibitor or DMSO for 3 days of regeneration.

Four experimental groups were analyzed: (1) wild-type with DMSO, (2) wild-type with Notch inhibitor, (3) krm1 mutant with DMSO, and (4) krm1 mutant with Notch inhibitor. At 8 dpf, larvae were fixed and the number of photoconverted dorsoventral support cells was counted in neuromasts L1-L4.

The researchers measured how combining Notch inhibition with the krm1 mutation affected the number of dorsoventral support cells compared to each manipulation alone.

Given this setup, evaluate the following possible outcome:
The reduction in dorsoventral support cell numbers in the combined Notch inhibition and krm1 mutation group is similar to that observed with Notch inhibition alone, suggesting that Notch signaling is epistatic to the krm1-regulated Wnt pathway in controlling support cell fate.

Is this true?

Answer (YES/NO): NO